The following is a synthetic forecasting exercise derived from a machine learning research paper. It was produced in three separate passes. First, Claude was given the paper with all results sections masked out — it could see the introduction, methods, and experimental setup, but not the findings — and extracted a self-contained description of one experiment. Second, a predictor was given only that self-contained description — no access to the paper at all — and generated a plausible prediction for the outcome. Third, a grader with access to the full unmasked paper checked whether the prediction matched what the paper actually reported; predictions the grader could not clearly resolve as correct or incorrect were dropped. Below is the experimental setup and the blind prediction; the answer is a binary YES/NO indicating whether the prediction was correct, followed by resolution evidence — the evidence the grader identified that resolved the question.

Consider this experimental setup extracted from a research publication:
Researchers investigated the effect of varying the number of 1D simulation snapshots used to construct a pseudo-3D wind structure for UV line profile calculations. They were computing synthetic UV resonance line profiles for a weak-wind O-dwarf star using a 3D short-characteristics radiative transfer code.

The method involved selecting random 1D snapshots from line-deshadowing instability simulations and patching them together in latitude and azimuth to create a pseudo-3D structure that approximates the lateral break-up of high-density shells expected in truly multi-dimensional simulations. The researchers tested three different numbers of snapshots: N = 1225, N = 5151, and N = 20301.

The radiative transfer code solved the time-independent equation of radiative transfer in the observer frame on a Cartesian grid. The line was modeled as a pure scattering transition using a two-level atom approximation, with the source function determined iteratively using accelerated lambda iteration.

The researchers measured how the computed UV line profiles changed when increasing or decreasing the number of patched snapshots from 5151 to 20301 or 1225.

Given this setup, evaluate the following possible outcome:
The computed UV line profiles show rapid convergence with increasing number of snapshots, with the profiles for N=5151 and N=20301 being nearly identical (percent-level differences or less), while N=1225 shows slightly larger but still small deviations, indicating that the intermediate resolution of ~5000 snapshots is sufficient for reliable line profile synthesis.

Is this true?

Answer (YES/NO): NO